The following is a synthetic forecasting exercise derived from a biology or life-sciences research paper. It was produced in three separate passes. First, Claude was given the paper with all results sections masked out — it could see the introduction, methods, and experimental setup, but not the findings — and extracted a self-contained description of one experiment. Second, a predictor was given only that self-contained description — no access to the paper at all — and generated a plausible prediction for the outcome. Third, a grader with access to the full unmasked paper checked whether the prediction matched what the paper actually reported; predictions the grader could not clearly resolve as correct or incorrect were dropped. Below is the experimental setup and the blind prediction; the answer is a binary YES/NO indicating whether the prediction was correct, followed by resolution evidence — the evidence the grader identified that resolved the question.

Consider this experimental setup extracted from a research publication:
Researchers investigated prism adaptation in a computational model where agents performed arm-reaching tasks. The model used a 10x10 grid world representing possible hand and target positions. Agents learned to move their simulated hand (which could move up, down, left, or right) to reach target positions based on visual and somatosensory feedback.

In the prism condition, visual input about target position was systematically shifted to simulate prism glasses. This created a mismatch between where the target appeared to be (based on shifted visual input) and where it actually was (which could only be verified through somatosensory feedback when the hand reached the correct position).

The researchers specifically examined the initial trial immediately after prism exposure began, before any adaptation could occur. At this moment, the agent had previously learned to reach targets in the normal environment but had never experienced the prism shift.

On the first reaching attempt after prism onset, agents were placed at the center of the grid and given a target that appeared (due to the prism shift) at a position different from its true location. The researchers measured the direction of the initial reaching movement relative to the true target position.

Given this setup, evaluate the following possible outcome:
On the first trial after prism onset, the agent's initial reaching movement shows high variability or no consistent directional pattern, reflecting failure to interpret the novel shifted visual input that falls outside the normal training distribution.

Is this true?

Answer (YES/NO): NO